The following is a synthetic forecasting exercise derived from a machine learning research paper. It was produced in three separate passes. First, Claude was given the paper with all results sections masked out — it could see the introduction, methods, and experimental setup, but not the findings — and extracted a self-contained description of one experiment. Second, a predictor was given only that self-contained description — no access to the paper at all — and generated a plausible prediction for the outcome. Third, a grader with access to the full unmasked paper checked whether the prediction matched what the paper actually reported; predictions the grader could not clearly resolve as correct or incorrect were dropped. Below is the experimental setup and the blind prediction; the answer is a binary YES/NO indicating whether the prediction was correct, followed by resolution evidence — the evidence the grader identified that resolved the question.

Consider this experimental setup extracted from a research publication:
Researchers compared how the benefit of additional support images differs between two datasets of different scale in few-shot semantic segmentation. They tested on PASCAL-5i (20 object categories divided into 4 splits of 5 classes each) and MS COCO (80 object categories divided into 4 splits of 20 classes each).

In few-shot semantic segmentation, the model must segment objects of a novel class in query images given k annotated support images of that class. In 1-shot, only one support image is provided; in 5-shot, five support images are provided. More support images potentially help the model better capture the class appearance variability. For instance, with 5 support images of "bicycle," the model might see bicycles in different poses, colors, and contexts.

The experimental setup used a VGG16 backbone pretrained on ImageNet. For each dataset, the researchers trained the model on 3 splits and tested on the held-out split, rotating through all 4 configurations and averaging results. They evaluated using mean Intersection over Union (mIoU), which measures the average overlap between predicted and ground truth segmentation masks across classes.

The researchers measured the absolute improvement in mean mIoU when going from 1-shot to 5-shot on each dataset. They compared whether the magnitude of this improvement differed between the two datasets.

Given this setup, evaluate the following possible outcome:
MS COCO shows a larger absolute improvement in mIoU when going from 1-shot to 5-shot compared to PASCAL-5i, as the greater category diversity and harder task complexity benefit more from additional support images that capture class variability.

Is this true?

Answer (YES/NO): YES